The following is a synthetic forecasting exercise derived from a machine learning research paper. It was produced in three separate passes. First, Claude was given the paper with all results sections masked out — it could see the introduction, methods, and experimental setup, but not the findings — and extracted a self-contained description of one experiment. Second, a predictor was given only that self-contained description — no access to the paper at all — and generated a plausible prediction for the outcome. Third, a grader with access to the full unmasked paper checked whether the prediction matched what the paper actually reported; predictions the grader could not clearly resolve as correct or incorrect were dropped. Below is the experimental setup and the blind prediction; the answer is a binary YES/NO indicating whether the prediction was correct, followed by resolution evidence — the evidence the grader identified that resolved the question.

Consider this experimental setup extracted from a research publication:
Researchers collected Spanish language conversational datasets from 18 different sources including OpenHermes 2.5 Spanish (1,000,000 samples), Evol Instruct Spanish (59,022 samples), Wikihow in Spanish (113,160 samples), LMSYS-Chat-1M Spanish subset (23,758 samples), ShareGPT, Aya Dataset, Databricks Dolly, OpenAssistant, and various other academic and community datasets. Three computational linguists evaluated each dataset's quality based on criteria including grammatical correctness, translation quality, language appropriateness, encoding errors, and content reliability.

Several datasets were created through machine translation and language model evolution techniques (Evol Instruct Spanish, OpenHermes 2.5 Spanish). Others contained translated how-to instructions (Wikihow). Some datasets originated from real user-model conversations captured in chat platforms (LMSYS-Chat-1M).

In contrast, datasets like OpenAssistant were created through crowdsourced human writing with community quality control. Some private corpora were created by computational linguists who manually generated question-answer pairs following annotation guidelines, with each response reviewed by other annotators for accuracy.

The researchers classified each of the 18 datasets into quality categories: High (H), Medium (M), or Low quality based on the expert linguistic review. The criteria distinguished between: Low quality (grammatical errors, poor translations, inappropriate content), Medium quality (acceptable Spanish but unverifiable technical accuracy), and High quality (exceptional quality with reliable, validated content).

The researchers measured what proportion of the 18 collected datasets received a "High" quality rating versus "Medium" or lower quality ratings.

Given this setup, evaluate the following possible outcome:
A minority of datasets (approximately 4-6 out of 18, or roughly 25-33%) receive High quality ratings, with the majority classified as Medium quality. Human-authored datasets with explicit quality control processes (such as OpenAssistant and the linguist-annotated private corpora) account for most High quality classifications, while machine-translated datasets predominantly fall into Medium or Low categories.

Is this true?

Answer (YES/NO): NO